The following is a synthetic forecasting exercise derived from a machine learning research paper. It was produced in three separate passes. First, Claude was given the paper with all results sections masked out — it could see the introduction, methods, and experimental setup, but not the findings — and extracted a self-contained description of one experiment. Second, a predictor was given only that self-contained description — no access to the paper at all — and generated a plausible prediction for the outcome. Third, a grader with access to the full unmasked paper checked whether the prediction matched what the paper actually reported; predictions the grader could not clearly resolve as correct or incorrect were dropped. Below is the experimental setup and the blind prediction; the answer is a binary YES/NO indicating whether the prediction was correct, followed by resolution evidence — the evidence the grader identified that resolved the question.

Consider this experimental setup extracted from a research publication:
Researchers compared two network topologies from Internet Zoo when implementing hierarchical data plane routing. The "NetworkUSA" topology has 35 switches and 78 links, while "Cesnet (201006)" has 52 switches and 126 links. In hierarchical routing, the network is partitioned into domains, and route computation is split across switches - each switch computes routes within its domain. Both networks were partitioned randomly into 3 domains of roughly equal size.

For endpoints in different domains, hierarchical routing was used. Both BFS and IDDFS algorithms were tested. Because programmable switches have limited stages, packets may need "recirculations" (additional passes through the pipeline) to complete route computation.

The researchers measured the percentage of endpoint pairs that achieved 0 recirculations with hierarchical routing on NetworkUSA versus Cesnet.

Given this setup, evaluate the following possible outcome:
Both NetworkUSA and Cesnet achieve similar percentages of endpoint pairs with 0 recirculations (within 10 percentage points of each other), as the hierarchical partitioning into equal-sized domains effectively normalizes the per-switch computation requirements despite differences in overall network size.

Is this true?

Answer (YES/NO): NO